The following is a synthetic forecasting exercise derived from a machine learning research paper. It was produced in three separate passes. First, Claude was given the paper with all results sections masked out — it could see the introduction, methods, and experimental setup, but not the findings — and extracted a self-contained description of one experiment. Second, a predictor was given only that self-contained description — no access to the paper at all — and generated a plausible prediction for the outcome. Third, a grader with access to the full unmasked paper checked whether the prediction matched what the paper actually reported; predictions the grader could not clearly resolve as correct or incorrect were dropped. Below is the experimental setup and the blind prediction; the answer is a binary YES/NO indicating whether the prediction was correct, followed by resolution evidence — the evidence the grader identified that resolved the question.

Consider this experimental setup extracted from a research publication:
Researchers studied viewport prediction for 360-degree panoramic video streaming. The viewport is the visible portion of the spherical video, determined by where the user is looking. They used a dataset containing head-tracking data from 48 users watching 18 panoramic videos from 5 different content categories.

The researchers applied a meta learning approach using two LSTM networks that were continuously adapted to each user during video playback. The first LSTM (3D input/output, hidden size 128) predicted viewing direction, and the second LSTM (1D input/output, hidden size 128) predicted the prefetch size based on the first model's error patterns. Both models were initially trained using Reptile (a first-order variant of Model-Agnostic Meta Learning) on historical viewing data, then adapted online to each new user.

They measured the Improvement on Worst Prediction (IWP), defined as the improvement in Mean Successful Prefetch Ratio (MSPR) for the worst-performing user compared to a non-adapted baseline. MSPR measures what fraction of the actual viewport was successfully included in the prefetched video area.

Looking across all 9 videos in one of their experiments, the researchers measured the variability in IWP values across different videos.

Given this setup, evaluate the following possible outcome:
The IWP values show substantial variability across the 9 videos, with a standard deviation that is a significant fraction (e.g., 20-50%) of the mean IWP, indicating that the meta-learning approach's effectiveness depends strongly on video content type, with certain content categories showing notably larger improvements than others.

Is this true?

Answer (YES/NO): YES